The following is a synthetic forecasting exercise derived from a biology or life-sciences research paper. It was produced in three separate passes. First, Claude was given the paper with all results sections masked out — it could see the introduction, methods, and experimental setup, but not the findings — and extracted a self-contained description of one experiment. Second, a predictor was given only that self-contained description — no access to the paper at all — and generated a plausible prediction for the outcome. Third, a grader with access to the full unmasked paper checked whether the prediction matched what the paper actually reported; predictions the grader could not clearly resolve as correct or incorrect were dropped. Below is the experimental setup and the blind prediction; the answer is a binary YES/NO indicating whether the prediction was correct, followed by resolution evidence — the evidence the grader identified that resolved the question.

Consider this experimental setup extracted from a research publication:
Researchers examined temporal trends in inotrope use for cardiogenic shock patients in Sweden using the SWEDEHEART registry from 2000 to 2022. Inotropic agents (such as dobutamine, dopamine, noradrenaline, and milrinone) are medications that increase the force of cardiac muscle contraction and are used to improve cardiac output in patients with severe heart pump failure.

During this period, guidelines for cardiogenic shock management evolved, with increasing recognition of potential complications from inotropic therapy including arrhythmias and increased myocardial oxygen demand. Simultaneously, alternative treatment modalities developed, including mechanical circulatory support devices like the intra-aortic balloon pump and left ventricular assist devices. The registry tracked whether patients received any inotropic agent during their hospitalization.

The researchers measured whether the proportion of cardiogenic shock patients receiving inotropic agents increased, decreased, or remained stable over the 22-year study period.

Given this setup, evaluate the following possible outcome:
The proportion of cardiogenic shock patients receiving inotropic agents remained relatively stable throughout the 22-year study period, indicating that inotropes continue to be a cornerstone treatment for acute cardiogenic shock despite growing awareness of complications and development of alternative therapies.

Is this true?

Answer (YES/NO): NO